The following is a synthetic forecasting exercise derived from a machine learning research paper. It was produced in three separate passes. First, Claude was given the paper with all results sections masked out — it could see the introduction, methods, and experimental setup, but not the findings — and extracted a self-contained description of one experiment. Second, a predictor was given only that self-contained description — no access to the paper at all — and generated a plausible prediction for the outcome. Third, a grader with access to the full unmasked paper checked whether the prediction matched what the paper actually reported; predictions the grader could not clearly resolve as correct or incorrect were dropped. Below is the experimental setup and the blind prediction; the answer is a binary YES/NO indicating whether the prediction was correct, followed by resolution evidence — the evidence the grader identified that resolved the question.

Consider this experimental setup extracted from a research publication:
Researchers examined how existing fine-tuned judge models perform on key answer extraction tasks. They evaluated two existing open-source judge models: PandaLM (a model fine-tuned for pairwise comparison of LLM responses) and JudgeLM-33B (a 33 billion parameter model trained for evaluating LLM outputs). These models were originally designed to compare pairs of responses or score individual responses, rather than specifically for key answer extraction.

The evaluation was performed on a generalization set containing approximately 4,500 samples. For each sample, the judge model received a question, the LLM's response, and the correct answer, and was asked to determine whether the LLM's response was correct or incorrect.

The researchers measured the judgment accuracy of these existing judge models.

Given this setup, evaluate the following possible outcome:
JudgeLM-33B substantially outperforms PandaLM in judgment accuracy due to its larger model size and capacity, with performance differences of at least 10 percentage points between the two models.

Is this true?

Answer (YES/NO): YES